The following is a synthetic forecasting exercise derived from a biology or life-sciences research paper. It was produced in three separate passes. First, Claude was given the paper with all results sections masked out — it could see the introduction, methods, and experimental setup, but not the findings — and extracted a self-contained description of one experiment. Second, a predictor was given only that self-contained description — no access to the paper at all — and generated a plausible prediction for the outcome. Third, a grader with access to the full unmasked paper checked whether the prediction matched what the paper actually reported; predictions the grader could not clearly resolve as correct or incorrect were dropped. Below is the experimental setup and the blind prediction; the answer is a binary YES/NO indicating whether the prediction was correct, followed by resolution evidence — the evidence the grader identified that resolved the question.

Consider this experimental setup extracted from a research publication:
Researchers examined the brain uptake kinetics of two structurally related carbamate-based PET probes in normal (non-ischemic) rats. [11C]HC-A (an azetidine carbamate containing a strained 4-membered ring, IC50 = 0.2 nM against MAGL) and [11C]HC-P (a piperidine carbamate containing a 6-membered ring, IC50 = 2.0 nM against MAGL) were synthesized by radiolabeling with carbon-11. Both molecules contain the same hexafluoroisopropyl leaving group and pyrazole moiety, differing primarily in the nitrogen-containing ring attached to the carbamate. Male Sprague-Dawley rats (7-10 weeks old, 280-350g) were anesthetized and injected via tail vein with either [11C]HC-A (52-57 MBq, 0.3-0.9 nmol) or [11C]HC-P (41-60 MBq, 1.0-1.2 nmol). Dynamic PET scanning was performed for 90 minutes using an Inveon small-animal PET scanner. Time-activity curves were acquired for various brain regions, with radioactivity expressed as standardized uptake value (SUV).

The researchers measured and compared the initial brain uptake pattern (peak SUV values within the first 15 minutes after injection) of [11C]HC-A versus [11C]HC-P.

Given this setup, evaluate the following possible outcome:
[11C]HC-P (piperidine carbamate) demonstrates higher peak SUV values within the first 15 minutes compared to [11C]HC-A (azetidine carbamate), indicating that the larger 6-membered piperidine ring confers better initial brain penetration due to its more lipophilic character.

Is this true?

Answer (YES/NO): NO